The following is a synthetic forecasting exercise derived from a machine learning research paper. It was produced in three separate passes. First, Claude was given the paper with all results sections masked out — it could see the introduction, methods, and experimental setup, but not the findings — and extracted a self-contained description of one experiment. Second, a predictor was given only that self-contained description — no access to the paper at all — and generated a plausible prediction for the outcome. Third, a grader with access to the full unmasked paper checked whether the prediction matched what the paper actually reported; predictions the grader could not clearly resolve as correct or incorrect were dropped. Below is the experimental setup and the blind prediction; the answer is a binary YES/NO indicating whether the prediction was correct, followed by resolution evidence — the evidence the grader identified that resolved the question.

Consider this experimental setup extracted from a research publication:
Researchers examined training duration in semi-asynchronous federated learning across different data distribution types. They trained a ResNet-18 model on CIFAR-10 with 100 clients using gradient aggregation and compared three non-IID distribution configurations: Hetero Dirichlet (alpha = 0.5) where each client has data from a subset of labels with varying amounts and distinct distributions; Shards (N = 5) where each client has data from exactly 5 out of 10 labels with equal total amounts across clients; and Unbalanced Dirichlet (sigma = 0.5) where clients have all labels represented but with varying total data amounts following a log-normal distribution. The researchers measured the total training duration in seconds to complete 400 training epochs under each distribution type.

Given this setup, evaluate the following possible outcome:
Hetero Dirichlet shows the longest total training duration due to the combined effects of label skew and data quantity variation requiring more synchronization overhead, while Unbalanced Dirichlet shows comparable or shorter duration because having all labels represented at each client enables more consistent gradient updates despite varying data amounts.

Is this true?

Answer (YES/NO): YES